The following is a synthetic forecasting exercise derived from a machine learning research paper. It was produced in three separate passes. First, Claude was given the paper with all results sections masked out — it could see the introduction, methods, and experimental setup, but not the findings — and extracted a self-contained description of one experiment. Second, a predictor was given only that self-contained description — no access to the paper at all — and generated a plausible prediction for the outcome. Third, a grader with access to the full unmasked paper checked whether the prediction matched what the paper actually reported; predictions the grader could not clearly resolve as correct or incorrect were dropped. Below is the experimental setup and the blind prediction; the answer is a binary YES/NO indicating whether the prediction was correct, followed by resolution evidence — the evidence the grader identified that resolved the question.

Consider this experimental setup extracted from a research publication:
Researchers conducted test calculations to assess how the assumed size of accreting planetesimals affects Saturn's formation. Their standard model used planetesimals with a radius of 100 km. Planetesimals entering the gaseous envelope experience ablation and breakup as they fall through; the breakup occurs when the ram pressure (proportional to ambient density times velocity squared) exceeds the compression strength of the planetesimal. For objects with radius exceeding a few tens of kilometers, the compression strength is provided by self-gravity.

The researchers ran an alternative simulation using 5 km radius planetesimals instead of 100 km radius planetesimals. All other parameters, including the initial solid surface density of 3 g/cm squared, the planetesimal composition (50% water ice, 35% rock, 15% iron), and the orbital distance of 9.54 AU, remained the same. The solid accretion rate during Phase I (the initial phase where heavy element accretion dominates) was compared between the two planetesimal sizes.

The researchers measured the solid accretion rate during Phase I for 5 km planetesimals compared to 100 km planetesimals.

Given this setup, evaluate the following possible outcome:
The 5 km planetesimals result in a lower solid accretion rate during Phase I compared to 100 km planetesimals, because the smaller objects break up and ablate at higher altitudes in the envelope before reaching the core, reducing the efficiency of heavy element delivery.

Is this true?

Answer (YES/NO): NO